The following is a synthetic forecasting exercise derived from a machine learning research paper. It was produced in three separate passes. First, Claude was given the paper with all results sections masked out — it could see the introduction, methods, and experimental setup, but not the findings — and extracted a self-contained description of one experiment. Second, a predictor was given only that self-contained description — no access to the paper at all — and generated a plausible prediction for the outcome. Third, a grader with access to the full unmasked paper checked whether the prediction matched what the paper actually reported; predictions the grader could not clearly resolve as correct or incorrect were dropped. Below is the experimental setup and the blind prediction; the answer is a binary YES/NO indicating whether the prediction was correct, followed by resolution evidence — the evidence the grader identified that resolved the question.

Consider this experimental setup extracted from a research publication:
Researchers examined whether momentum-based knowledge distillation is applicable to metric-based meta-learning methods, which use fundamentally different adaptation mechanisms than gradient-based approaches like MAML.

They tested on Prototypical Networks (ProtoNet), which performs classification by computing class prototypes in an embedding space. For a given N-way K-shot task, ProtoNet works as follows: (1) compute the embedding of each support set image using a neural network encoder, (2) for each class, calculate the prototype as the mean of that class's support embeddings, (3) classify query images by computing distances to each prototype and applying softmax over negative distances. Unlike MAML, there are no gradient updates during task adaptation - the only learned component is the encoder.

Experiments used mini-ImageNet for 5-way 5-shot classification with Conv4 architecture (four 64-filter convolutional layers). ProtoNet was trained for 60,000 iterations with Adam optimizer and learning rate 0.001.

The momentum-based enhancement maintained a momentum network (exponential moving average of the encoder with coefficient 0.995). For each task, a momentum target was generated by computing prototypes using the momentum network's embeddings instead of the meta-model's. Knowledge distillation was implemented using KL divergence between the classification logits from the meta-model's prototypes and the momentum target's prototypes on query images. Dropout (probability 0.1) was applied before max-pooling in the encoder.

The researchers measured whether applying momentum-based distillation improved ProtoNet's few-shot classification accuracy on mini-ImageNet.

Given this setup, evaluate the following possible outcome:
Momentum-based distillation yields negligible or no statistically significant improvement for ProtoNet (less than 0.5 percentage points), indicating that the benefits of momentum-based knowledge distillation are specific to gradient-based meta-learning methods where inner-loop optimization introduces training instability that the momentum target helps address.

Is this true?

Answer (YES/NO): NO